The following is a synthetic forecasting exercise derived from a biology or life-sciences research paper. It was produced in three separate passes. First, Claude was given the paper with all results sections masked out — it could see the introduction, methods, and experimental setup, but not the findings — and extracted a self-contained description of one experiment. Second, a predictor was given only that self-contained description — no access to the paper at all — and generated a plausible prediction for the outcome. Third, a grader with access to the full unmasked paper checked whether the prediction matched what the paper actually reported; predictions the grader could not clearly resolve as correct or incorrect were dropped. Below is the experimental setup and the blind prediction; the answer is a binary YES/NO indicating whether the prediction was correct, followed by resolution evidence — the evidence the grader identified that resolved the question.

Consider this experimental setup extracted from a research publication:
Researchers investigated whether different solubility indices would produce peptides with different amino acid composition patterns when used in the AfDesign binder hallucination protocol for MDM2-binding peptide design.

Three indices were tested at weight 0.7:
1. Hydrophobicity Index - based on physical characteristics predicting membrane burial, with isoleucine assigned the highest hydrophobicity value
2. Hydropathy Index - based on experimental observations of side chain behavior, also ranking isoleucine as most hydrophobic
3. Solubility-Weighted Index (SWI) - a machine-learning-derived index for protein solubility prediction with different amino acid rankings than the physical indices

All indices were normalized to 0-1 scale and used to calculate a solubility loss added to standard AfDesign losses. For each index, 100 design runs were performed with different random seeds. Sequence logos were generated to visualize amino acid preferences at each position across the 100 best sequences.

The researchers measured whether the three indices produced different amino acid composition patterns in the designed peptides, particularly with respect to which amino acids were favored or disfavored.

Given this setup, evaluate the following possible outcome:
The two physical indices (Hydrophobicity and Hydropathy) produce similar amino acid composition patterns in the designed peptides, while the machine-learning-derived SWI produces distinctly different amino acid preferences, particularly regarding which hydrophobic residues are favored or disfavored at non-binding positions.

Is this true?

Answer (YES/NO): NO